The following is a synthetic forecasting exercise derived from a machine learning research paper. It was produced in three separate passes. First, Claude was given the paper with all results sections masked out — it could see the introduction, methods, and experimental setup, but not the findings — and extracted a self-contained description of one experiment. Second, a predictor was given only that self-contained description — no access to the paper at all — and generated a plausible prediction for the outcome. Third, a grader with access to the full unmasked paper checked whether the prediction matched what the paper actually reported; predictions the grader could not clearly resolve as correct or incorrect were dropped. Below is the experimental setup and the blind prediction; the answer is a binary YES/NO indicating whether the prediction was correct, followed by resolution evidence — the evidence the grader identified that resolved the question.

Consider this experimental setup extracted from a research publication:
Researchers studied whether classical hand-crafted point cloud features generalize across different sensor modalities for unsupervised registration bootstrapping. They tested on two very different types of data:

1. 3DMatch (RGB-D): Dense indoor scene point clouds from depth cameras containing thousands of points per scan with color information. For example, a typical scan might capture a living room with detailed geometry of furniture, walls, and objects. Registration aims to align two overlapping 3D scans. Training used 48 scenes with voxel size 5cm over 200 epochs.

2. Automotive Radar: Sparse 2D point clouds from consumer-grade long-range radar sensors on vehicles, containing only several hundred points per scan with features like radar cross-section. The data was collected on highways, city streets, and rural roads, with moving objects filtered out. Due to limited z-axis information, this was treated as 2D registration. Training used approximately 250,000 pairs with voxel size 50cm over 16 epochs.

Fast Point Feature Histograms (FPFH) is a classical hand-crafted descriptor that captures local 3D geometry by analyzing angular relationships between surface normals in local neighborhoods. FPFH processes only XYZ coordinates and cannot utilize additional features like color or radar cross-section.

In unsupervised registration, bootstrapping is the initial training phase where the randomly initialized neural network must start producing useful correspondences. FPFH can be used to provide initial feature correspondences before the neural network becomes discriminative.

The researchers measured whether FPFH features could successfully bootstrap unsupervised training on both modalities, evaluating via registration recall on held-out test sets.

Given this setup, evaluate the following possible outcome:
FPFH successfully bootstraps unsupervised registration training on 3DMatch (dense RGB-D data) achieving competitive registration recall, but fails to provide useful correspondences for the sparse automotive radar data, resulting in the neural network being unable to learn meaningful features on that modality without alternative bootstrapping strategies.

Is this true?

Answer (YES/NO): NO